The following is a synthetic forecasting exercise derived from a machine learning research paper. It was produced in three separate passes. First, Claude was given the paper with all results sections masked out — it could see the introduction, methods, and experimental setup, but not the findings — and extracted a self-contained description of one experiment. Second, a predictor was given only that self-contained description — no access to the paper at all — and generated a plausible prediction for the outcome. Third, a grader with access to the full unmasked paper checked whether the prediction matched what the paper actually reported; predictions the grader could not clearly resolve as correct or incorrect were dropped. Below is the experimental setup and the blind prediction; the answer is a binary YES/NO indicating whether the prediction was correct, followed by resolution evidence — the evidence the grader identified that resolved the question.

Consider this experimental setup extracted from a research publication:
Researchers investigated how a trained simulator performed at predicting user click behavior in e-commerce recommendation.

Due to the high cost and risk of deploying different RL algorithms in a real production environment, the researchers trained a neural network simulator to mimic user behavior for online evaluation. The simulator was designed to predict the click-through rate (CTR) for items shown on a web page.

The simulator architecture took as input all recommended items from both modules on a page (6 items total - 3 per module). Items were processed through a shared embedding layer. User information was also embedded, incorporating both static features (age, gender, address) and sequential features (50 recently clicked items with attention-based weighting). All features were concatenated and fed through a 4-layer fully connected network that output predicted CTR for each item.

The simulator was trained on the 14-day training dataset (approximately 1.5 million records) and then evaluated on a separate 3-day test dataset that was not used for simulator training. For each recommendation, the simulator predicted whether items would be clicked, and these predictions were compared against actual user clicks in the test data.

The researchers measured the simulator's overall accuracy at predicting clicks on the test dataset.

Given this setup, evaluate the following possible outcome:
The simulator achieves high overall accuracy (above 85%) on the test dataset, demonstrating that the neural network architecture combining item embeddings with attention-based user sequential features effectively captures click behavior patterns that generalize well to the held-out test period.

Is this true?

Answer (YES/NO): YES